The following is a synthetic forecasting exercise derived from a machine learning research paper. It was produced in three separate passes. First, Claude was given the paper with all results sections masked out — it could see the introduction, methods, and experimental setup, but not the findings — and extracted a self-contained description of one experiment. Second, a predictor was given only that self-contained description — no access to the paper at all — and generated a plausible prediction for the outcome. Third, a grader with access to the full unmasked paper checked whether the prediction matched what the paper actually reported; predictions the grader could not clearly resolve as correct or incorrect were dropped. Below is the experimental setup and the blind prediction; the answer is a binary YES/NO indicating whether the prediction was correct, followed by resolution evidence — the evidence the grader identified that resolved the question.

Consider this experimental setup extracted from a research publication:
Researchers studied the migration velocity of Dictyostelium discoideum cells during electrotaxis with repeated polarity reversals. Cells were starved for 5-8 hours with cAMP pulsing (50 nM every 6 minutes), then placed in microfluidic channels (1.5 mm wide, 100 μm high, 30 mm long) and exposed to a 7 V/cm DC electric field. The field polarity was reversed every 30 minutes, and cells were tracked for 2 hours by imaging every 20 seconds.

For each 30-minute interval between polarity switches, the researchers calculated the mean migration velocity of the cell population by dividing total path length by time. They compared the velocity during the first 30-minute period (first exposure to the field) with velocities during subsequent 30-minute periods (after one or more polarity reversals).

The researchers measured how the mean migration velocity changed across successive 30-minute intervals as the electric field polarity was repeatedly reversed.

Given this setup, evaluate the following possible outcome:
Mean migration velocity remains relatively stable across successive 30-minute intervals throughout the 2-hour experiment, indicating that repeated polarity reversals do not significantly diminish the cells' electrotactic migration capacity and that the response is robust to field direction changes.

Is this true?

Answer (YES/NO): NO